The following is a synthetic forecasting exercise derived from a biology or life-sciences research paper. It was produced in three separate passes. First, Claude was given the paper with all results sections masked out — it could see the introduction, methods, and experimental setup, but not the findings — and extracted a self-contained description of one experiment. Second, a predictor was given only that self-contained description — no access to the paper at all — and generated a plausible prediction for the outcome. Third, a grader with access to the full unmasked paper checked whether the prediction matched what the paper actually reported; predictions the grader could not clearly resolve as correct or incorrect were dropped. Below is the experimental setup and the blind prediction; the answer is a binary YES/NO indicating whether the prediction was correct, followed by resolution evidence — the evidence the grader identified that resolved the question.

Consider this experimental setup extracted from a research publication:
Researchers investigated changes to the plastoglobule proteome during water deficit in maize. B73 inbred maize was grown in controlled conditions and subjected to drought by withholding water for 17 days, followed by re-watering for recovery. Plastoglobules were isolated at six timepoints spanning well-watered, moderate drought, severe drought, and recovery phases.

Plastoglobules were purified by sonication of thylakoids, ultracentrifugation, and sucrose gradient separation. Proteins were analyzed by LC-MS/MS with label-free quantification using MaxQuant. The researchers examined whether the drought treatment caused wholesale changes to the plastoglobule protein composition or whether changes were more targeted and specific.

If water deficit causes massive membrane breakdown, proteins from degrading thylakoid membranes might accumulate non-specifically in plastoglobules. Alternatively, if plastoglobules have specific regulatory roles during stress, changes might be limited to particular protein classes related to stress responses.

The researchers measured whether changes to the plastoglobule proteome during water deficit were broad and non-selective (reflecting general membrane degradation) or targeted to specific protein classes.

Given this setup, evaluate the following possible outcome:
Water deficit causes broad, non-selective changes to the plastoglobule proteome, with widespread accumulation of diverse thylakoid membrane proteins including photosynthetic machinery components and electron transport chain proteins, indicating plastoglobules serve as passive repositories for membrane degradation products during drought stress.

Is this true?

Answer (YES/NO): NO